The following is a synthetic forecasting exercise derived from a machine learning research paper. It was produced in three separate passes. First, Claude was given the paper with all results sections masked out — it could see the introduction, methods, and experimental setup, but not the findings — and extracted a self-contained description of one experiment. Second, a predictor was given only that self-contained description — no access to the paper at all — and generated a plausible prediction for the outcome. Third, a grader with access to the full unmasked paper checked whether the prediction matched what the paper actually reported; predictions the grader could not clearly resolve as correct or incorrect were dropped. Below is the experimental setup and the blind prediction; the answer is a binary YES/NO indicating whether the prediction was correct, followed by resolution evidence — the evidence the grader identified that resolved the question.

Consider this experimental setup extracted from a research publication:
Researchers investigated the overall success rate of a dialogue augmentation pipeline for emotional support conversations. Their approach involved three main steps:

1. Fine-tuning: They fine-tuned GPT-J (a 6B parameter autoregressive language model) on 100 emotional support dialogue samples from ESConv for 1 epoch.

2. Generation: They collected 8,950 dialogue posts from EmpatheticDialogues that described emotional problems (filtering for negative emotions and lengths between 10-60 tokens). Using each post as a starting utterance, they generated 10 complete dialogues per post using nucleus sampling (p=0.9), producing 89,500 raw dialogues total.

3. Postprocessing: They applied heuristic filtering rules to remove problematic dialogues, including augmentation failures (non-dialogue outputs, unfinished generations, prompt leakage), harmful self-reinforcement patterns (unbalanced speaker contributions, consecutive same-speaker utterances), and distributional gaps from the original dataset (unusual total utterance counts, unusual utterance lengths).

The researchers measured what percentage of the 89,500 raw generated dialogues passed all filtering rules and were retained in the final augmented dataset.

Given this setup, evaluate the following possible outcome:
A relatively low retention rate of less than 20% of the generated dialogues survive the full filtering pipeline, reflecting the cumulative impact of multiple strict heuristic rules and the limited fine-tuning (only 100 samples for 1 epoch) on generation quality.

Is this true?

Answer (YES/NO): NO